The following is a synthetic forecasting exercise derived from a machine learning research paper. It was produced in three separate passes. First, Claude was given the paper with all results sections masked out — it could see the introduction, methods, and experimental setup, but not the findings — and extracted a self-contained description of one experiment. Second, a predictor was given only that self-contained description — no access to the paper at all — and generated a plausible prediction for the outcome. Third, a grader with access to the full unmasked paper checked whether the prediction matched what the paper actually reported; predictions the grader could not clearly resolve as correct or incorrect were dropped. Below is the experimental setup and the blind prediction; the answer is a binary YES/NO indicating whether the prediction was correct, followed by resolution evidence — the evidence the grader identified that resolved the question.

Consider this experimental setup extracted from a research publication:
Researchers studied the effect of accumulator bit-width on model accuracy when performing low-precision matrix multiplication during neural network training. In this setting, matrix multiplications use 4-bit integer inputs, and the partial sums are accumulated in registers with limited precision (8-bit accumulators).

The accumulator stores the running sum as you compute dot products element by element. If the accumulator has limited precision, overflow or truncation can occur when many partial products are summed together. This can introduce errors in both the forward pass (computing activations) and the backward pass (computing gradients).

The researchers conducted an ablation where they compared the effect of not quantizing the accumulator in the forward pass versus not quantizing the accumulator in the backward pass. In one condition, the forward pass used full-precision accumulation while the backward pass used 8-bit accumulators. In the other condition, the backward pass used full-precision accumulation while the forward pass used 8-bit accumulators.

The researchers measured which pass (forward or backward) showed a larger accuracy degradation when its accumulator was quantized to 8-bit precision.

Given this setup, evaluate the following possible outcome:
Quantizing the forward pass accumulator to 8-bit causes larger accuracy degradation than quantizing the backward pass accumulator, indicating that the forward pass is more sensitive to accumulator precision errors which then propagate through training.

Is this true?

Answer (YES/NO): YES